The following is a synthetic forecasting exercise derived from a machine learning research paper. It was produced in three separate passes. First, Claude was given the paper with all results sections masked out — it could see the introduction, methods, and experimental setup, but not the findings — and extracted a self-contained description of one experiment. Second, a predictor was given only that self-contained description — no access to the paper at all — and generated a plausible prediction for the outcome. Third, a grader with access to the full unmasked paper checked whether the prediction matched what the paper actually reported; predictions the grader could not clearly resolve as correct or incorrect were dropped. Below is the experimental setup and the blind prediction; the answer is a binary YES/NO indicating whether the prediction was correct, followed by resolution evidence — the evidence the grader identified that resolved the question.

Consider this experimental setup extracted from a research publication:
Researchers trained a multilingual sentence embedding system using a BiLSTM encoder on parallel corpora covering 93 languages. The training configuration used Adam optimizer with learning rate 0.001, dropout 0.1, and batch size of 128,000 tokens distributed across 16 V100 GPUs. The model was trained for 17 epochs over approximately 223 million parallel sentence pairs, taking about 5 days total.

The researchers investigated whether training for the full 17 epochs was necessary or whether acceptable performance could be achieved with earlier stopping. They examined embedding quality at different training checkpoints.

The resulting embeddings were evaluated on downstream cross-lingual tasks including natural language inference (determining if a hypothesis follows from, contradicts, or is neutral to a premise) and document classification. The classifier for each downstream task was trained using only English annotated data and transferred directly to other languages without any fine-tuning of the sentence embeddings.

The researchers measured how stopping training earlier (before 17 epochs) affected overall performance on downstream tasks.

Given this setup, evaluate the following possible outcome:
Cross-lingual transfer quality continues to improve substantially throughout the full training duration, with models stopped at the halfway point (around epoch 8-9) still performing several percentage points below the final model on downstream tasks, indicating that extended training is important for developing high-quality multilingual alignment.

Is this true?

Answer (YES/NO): NO